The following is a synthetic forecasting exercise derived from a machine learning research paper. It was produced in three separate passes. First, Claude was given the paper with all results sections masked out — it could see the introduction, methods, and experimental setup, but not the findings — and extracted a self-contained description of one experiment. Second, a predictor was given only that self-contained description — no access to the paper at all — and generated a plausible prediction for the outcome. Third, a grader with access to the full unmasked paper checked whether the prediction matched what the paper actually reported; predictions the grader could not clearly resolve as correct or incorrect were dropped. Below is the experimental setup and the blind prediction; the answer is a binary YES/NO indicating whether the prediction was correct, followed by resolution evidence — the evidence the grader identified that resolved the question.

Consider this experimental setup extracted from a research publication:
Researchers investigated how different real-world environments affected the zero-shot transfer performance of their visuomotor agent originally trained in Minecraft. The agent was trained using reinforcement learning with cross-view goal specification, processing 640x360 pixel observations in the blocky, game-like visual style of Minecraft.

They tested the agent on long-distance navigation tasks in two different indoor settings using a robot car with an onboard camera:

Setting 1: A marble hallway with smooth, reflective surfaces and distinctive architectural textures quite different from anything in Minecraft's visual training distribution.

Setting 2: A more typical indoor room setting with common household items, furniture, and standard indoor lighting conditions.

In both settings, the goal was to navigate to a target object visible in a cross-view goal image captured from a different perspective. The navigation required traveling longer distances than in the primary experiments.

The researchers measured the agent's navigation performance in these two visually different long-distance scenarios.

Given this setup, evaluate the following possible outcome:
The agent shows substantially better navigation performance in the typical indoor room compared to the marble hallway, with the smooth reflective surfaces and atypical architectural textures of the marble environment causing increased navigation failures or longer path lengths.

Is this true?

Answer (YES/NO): YES